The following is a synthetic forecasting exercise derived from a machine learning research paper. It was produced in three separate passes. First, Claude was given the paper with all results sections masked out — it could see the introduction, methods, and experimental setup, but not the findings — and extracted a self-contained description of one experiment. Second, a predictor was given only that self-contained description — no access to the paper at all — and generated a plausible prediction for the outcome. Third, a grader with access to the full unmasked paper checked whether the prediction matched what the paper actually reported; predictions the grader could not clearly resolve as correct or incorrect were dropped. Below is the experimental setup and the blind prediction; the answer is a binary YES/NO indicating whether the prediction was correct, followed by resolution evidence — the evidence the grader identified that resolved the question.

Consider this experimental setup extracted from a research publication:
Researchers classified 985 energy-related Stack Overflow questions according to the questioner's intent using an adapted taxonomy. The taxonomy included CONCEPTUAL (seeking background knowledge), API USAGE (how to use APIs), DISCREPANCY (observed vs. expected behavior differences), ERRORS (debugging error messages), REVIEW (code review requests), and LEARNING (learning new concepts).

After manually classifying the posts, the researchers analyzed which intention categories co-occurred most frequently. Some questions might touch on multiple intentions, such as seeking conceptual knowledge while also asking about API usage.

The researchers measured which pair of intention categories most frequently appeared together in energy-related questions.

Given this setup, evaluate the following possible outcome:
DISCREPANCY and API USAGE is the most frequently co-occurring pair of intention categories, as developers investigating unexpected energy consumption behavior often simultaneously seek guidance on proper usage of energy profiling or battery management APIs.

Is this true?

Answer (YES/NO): NO